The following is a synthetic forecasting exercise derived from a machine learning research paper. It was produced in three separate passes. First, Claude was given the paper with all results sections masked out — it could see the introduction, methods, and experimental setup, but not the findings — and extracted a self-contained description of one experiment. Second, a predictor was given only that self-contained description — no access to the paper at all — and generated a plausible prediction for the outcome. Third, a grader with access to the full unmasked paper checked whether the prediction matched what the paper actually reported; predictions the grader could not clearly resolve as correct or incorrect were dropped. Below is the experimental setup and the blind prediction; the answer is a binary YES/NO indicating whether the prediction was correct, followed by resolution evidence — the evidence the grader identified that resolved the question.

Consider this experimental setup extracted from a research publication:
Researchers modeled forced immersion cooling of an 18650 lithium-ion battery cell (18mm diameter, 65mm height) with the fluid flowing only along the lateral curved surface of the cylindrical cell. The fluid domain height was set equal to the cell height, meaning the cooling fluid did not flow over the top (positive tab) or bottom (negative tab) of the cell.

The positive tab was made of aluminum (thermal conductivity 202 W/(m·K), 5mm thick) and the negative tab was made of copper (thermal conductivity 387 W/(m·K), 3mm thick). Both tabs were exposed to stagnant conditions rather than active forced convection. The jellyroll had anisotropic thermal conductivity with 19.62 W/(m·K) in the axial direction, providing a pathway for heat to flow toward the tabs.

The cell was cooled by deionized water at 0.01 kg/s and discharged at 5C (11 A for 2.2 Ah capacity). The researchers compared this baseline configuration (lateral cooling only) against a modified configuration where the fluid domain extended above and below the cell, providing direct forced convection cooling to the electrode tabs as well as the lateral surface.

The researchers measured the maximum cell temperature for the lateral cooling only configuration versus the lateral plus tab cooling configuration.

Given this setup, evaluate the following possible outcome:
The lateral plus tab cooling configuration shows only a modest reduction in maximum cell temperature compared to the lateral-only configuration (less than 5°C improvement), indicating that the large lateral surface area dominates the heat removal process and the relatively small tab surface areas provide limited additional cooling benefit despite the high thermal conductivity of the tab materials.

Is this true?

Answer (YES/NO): YES